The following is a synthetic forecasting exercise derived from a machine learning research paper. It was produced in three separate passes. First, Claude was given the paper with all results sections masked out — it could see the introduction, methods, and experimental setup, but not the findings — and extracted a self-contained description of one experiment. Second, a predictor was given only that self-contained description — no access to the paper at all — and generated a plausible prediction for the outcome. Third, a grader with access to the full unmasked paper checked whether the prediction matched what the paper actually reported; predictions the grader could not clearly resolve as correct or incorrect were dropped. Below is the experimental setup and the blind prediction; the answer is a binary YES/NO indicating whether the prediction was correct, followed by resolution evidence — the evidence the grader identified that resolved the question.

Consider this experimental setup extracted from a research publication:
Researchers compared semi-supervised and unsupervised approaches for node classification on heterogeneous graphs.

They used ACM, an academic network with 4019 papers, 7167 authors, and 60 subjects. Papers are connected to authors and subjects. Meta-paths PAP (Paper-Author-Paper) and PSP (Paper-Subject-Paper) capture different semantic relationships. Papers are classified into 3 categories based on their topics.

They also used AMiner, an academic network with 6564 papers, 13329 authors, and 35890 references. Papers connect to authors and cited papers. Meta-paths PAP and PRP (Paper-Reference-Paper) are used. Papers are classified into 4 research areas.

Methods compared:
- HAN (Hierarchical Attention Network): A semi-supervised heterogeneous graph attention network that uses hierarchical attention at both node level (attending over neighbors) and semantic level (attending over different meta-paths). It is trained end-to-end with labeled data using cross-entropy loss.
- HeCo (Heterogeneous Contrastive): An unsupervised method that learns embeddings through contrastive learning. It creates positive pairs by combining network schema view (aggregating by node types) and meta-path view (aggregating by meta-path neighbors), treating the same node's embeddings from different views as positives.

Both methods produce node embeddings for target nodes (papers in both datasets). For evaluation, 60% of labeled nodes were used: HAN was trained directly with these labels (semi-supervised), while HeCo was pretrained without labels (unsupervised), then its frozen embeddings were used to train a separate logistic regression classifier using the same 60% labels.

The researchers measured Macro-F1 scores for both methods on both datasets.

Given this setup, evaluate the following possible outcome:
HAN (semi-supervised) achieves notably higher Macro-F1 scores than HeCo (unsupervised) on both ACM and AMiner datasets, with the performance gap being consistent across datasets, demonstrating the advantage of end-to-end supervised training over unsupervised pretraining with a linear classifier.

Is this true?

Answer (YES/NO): NO